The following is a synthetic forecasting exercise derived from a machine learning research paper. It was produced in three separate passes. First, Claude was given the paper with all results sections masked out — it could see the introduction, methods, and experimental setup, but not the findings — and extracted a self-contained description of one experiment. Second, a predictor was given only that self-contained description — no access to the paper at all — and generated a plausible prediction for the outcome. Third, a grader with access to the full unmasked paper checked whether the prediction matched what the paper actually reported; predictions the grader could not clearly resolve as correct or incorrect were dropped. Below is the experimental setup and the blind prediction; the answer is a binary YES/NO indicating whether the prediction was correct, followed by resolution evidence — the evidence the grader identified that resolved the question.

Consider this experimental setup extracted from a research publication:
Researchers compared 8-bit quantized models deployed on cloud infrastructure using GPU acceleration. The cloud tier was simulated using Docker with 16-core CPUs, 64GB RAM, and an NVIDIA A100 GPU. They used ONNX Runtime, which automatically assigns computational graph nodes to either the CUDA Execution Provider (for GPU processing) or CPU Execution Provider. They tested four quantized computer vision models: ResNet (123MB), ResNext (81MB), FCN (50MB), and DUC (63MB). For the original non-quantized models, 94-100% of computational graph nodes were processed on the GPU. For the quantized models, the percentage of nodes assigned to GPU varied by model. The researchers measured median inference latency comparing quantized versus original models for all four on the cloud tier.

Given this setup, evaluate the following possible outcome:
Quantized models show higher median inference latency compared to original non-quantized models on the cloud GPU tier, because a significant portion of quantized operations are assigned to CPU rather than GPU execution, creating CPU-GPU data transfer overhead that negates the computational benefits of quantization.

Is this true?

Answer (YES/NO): NO